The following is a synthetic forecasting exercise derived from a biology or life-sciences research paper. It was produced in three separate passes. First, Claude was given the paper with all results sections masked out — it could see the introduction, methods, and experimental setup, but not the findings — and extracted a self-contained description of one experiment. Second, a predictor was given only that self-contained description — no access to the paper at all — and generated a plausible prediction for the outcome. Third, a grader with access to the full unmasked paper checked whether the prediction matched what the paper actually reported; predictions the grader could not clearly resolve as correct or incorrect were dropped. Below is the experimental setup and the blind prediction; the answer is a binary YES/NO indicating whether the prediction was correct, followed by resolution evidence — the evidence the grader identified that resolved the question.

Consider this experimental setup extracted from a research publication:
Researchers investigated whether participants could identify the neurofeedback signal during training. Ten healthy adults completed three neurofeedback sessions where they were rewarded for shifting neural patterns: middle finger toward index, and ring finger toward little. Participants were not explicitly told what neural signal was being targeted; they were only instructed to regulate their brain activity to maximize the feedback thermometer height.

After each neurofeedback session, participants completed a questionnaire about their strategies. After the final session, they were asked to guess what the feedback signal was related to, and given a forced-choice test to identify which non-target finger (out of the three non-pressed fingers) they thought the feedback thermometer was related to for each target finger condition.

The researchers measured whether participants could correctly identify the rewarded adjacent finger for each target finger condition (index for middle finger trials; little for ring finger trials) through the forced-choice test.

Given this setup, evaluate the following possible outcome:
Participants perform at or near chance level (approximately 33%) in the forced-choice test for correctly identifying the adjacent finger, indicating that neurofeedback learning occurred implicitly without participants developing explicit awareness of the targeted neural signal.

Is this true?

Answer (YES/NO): YES